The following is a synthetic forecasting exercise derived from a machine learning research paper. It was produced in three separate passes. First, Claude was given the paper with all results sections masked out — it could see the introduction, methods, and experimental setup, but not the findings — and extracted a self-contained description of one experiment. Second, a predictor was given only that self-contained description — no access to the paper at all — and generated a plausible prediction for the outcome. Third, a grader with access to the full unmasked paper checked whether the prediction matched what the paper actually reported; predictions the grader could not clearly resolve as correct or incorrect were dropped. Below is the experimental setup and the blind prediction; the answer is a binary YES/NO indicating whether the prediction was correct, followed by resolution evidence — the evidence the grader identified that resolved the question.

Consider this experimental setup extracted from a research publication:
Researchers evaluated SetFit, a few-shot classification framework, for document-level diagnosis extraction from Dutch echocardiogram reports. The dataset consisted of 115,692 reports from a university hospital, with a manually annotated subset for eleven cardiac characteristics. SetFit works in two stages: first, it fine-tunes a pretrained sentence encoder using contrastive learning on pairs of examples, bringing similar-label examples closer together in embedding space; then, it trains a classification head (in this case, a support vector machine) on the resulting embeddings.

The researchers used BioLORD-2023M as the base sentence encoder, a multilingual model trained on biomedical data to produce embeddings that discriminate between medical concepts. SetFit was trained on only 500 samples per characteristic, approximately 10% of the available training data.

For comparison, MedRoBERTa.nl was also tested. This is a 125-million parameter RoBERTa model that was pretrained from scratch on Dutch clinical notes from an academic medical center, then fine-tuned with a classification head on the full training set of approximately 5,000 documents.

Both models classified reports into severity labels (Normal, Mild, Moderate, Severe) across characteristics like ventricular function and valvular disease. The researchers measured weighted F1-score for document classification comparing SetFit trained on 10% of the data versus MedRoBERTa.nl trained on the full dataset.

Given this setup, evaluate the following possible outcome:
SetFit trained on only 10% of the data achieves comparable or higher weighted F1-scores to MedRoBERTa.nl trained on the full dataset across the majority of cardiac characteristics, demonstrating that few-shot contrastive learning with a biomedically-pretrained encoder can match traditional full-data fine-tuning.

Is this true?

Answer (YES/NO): NO